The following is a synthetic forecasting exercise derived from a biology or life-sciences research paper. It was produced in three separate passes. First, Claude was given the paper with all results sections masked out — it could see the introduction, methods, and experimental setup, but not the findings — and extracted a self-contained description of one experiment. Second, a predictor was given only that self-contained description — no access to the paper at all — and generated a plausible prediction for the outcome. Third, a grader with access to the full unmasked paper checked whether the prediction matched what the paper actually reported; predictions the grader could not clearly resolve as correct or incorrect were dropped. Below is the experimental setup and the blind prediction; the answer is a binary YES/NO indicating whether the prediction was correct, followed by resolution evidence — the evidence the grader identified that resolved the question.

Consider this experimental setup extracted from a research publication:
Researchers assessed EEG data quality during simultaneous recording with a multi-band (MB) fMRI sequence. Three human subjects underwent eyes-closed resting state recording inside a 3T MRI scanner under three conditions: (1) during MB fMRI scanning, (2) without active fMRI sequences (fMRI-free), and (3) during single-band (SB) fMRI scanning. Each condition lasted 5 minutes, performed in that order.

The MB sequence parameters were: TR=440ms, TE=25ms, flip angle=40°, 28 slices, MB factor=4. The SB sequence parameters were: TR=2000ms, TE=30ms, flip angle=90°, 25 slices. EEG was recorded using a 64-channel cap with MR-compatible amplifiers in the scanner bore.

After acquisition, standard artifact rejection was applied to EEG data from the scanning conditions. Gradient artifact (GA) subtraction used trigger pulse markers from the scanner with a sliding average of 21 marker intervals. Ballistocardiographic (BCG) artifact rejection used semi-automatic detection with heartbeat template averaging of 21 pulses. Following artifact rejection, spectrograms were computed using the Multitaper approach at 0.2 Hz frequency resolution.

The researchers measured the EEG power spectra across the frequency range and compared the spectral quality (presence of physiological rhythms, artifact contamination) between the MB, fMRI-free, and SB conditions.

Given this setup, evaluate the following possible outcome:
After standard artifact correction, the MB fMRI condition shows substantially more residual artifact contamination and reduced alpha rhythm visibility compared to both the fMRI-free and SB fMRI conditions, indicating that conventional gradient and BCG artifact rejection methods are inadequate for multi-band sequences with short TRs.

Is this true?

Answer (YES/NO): NO